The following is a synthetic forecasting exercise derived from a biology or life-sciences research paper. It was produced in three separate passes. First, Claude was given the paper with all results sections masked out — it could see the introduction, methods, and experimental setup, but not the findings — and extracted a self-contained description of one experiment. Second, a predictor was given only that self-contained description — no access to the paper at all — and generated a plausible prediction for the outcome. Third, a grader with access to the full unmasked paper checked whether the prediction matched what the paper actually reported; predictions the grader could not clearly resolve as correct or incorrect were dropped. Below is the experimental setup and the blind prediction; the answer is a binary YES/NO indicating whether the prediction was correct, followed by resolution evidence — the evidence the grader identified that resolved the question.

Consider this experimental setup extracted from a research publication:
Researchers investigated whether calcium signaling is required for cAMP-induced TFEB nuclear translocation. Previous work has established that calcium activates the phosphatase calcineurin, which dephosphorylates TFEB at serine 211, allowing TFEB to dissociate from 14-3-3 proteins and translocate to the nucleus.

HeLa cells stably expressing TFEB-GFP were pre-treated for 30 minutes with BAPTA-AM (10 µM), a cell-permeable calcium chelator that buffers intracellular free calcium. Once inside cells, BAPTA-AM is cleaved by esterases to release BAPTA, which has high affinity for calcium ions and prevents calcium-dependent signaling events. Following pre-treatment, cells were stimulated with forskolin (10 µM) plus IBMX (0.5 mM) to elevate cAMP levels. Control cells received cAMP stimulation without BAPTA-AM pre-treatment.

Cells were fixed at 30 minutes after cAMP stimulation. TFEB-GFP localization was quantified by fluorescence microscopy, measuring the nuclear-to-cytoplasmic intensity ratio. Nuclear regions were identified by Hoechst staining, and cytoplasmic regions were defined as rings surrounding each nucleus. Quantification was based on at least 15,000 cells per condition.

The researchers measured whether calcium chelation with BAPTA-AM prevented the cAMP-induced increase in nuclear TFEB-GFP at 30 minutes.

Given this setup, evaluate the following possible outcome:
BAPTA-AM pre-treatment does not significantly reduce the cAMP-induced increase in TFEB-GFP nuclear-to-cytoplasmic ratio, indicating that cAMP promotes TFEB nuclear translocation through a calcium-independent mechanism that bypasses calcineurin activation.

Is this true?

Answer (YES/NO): NO